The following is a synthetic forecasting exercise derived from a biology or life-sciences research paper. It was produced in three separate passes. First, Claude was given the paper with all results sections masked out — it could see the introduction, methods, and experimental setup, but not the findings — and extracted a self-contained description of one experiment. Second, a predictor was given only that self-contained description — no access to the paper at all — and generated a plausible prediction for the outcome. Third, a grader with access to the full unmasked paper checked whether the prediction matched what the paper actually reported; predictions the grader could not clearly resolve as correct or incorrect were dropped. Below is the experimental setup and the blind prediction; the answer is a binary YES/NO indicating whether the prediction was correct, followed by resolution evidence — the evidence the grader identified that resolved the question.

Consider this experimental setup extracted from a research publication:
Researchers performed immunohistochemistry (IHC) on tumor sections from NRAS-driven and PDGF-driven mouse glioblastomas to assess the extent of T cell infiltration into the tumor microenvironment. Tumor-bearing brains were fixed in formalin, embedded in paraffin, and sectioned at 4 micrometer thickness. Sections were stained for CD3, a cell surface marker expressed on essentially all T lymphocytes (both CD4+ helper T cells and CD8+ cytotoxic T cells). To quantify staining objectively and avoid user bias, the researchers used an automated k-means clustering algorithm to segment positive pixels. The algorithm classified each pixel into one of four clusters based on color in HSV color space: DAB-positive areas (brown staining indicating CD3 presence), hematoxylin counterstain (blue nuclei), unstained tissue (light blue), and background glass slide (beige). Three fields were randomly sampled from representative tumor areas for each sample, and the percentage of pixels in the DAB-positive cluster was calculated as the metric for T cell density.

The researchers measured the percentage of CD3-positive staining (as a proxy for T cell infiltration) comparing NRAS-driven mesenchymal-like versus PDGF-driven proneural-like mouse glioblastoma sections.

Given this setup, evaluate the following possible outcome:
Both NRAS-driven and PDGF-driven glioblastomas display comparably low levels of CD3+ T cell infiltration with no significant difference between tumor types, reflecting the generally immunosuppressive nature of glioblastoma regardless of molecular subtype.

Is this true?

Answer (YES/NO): NO